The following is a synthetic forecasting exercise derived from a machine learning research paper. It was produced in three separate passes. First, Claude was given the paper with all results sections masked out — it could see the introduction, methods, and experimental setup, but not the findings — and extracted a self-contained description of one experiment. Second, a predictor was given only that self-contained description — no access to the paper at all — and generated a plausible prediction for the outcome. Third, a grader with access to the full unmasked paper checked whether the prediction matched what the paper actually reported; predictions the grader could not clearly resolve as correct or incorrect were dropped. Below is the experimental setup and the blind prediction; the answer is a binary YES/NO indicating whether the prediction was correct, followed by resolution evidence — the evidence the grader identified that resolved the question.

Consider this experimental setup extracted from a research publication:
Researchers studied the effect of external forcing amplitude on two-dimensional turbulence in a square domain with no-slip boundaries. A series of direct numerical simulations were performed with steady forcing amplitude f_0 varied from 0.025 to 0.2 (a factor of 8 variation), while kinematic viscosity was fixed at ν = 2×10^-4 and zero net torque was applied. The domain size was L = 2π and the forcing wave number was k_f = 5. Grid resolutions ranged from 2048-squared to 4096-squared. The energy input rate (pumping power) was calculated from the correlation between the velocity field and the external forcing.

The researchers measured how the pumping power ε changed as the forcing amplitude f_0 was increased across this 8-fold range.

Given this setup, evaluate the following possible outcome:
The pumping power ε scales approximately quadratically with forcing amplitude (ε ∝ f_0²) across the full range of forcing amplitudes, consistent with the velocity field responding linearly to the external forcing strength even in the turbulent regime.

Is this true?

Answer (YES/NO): NO